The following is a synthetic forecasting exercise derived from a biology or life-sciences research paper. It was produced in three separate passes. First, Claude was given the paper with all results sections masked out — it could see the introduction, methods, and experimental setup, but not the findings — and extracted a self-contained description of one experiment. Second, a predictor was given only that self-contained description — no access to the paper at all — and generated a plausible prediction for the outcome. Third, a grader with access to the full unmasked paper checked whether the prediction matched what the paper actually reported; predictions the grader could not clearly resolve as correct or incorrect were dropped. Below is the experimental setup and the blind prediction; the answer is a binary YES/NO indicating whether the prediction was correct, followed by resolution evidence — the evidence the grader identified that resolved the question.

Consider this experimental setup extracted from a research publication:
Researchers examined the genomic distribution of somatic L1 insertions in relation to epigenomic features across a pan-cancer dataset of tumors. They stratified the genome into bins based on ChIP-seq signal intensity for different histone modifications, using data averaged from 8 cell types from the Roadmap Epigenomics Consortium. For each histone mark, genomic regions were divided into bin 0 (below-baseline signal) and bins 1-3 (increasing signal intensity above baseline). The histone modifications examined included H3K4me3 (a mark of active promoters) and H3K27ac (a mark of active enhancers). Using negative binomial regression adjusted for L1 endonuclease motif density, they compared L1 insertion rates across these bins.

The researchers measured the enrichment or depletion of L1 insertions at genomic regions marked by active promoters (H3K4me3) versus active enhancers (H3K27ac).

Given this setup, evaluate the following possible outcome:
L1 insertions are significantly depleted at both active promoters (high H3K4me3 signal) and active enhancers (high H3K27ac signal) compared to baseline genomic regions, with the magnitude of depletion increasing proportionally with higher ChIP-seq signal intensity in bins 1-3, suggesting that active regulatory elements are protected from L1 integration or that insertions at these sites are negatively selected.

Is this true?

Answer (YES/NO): NO